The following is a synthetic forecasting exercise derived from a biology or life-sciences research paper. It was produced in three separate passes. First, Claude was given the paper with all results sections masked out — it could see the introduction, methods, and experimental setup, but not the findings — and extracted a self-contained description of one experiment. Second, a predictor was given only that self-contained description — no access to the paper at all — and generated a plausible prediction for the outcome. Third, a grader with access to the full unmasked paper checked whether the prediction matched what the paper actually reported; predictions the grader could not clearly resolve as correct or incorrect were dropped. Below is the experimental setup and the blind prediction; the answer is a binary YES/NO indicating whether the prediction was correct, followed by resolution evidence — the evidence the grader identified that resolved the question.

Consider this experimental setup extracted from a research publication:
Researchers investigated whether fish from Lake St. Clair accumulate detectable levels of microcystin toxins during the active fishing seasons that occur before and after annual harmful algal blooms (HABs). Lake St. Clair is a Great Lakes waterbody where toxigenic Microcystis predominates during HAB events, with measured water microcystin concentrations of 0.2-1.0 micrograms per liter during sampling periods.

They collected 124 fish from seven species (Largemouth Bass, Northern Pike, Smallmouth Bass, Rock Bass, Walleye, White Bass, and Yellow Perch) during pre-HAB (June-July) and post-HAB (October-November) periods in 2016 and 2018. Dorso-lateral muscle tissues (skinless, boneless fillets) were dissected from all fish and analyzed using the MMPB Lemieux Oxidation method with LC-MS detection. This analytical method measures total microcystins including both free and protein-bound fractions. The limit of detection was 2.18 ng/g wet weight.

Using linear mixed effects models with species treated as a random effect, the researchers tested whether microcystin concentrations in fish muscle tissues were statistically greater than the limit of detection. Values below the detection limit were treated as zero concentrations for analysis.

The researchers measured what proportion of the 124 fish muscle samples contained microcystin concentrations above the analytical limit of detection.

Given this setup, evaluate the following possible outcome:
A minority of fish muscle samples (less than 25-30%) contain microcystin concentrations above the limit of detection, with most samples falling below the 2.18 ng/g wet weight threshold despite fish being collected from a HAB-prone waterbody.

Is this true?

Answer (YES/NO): YES